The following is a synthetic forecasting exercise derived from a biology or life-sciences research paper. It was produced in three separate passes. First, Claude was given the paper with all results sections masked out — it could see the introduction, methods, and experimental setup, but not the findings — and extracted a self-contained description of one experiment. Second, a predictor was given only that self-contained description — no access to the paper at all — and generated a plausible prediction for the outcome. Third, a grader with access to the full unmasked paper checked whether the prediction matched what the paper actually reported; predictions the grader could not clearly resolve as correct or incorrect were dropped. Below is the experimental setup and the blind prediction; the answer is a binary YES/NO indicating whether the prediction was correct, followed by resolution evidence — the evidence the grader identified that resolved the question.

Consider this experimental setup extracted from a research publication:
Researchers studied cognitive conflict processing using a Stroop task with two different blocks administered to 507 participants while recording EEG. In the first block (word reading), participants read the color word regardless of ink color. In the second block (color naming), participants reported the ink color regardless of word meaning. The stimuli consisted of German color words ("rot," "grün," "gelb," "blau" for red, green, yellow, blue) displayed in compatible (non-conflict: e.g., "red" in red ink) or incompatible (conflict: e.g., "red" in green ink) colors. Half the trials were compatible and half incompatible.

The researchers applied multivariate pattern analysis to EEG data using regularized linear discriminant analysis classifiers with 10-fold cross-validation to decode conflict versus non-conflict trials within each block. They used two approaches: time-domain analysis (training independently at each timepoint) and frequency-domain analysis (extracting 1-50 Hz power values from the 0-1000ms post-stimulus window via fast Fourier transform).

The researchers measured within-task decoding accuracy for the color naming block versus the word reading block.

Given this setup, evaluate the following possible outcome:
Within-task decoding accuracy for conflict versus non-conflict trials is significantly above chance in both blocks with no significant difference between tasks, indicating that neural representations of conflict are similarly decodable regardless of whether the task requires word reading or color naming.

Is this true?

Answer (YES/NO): NO